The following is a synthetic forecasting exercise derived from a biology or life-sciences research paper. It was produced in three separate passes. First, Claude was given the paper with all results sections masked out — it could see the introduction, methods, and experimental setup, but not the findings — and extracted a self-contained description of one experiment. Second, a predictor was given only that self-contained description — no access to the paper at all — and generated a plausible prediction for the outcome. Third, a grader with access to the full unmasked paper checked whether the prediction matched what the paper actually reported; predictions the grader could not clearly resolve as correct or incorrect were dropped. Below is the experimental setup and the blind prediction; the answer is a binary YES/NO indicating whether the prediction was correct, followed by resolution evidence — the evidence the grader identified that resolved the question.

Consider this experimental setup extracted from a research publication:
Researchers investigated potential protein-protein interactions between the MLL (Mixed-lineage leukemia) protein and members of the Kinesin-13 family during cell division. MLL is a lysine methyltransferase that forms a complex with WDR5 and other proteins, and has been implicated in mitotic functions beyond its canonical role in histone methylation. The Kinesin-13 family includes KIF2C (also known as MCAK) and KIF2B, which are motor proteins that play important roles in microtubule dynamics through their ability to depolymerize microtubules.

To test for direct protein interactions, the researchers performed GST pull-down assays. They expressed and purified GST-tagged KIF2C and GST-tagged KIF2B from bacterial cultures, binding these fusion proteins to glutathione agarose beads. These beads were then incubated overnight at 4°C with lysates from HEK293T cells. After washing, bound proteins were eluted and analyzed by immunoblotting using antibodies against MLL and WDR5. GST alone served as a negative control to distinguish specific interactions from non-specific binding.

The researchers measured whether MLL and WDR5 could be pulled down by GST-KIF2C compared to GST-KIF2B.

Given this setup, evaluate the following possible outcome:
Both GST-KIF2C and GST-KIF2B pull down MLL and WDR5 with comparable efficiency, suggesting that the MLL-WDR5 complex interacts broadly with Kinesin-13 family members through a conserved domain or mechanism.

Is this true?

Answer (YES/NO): YES